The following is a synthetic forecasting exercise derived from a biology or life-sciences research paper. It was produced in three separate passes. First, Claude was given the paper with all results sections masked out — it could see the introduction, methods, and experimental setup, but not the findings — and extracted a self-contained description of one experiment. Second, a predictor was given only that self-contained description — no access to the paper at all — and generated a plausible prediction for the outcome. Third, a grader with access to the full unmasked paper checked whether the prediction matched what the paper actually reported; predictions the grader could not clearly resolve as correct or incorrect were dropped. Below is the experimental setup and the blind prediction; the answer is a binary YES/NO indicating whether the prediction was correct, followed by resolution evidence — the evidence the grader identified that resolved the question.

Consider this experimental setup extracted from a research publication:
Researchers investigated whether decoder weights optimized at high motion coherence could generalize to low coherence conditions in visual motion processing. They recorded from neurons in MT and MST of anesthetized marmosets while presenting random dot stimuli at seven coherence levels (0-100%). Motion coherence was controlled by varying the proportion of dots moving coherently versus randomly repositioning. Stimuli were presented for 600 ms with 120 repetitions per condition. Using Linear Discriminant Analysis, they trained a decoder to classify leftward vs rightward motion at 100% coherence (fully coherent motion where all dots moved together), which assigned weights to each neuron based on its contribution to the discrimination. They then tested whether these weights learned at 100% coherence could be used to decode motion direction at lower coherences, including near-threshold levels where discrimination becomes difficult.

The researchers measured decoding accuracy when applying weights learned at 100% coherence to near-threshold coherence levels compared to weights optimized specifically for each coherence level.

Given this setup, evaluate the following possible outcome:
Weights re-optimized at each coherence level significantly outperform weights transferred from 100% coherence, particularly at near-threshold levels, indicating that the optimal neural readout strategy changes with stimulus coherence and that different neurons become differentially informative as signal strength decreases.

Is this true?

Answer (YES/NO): NO